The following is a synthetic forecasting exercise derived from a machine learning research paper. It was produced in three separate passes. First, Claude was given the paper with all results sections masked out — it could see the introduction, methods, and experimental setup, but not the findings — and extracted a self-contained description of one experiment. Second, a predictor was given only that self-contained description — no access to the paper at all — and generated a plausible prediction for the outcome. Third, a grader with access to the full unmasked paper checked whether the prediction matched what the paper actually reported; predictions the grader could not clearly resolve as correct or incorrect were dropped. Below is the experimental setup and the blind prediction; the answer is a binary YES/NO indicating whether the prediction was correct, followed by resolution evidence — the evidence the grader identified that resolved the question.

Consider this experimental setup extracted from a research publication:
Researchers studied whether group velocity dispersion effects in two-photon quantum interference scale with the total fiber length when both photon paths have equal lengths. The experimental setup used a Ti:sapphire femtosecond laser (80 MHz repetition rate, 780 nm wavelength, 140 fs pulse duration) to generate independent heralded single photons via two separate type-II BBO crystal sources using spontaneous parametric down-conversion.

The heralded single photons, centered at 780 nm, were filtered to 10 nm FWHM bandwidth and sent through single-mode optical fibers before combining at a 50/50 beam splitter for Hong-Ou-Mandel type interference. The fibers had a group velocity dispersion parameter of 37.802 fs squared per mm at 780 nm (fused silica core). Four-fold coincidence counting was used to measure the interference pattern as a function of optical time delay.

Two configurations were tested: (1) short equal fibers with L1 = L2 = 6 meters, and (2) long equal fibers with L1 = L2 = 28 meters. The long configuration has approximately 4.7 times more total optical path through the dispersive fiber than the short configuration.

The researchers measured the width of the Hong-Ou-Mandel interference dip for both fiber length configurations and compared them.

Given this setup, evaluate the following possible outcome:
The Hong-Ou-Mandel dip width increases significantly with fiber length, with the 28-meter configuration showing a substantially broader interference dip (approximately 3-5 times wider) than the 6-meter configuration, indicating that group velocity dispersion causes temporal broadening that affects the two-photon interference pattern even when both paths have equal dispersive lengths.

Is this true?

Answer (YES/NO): NO